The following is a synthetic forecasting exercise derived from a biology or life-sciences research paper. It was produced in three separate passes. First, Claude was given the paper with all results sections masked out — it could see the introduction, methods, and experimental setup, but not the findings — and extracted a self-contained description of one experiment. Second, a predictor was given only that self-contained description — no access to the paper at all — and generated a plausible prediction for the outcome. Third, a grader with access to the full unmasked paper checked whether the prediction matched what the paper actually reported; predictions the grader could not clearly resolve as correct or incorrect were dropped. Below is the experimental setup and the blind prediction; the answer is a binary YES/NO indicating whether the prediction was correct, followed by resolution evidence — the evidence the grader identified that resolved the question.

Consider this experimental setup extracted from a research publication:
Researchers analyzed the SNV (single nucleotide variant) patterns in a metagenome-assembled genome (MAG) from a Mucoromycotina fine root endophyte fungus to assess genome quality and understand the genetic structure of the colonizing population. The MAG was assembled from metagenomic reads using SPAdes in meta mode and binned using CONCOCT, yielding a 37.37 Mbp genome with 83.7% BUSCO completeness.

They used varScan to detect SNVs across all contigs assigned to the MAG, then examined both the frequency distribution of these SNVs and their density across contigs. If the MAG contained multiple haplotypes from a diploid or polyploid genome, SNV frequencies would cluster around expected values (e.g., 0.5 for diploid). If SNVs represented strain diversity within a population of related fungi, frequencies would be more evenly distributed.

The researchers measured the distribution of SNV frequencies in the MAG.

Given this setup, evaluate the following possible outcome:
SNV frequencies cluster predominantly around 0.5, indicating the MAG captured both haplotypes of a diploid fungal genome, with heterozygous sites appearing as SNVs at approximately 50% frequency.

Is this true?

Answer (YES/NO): NO